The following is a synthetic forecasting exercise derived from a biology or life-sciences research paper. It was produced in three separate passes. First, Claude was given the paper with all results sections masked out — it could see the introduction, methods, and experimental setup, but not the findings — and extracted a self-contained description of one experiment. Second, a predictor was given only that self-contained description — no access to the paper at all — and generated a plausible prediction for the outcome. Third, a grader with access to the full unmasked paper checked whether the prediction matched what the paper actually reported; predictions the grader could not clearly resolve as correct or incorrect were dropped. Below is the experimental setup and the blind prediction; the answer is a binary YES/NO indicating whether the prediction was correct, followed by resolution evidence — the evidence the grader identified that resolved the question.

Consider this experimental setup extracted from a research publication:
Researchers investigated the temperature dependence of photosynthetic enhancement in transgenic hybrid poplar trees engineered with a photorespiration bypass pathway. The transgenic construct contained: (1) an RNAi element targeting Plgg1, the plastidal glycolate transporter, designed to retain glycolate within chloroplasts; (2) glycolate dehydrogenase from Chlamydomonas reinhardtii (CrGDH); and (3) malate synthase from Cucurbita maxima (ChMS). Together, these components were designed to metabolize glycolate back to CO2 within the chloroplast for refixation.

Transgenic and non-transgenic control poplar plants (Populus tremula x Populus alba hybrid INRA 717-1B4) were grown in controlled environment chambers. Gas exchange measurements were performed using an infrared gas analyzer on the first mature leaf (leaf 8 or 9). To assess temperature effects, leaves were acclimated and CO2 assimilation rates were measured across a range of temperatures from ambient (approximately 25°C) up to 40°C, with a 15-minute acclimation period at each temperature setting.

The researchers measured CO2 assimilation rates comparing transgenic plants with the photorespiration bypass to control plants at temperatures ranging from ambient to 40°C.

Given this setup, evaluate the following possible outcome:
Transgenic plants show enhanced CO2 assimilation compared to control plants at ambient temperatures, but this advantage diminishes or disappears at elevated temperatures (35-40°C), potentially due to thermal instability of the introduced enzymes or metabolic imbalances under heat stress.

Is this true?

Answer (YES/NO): NO